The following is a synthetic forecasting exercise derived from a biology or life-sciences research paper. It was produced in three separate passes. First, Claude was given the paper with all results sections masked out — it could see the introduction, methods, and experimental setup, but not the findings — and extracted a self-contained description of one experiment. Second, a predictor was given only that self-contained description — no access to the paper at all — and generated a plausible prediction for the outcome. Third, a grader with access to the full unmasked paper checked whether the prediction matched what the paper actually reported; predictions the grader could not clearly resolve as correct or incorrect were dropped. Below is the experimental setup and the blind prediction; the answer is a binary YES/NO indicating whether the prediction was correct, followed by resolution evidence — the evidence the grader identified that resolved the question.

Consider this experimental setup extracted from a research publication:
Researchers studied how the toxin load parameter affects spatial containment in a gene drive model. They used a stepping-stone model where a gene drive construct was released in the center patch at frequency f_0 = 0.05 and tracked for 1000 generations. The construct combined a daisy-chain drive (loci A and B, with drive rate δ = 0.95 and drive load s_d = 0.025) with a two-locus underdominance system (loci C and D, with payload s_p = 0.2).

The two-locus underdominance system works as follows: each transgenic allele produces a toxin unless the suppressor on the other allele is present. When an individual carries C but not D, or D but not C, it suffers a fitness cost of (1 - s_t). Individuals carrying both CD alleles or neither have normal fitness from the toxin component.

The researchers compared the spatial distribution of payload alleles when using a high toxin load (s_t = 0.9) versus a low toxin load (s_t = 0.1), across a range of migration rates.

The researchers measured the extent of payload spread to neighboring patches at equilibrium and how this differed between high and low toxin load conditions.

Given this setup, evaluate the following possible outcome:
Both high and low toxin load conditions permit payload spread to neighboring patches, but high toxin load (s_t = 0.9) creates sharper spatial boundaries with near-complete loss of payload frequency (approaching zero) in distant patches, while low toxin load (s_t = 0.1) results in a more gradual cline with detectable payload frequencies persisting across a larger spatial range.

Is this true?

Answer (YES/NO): NO